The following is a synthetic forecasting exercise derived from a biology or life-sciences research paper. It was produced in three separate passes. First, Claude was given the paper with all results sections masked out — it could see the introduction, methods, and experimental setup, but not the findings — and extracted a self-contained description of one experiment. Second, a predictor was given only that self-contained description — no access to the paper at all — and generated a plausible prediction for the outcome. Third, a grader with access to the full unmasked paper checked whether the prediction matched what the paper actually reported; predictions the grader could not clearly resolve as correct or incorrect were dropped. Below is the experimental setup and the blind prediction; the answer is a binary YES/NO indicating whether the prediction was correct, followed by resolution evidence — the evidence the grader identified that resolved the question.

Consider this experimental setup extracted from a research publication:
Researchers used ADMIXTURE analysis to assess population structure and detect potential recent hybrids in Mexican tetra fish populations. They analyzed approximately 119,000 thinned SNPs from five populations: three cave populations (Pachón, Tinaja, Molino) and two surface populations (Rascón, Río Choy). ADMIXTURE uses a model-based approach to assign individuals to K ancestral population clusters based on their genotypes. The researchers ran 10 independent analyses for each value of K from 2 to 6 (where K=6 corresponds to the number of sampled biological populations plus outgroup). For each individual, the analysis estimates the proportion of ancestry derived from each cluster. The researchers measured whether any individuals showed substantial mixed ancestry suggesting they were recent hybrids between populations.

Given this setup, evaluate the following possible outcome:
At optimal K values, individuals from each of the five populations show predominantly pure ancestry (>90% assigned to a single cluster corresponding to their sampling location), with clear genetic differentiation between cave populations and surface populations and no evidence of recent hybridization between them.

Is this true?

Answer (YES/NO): NO